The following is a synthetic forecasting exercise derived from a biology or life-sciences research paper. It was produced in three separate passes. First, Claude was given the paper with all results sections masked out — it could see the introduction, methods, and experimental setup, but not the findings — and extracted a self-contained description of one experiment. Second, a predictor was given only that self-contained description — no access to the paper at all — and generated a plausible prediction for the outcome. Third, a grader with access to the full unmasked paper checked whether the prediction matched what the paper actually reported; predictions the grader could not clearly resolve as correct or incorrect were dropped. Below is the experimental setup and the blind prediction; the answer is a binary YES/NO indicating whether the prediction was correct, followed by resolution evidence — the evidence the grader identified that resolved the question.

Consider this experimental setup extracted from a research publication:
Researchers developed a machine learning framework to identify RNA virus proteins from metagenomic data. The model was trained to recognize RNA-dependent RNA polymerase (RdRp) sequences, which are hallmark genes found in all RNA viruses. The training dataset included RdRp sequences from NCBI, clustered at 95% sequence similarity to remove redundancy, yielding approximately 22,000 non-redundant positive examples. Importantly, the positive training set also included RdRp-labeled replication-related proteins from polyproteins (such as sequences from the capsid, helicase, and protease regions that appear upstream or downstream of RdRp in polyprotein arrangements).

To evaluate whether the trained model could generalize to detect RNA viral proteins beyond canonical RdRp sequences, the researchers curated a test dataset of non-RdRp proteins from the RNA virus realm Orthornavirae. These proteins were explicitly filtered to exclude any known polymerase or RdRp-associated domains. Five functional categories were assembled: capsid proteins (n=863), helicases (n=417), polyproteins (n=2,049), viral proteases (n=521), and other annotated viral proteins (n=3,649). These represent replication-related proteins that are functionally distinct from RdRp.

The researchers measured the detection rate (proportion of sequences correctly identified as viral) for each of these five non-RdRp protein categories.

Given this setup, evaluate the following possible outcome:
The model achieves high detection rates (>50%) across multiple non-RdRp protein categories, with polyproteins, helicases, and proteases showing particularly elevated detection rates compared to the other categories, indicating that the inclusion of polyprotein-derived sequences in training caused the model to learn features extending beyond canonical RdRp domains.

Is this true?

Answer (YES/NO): NO